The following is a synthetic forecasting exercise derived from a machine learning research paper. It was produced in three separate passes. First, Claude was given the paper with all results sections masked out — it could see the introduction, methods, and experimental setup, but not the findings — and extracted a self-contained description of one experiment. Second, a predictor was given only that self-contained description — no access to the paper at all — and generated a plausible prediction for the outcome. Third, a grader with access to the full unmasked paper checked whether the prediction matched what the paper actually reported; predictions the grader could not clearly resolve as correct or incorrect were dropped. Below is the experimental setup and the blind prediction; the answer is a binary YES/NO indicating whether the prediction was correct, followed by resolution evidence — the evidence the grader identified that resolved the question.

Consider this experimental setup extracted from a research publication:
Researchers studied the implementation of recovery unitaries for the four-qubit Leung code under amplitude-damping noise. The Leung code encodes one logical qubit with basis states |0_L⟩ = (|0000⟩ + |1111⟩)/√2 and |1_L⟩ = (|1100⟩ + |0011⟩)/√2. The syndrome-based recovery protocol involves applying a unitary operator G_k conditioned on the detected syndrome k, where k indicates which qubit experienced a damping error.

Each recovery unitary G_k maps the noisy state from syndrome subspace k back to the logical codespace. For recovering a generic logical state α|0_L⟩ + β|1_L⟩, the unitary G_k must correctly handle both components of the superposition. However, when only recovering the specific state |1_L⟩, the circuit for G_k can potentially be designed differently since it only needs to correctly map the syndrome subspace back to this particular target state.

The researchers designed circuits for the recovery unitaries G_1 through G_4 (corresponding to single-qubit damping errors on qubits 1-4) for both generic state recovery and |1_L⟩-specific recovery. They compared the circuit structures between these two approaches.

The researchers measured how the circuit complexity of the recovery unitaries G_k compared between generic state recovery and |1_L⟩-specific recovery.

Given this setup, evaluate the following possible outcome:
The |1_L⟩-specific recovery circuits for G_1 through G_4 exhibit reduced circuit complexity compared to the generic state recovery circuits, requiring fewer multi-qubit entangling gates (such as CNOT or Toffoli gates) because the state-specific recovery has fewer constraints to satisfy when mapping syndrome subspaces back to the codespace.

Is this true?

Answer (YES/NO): YES